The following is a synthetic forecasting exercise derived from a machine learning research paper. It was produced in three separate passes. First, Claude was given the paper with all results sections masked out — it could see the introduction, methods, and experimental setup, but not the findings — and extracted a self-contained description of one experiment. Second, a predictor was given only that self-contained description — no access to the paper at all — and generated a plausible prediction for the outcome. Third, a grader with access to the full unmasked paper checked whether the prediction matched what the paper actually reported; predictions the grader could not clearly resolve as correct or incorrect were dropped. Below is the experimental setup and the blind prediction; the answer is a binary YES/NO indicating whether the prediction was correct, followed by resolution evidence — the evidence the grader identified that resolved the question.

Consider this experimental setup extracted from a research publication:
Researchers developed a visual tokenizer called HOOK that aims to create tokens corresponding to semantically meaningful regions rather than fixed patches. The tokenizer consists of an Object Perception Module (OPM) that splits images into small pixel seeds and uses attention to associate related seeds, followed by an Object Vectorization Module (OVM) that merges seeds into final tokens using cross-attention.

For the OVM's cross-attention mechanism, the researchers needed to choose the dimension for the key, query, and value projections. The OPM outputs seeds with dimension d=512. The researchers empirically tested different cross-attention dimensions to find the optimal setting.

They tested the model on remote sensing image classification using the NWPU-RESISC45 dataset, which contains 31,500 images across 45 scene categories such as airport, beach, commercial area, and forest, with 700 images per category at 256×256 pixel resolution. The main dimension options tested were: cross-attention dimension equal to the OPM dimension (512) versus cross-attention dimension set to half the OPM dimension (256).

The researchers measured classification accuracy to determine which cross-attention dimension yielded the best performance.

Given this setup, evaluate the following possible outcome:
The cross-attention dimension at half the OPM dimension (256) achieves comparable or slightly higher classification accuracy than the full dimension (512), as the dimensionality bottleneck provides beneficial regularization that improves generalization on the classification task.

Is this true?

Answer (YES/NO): YES